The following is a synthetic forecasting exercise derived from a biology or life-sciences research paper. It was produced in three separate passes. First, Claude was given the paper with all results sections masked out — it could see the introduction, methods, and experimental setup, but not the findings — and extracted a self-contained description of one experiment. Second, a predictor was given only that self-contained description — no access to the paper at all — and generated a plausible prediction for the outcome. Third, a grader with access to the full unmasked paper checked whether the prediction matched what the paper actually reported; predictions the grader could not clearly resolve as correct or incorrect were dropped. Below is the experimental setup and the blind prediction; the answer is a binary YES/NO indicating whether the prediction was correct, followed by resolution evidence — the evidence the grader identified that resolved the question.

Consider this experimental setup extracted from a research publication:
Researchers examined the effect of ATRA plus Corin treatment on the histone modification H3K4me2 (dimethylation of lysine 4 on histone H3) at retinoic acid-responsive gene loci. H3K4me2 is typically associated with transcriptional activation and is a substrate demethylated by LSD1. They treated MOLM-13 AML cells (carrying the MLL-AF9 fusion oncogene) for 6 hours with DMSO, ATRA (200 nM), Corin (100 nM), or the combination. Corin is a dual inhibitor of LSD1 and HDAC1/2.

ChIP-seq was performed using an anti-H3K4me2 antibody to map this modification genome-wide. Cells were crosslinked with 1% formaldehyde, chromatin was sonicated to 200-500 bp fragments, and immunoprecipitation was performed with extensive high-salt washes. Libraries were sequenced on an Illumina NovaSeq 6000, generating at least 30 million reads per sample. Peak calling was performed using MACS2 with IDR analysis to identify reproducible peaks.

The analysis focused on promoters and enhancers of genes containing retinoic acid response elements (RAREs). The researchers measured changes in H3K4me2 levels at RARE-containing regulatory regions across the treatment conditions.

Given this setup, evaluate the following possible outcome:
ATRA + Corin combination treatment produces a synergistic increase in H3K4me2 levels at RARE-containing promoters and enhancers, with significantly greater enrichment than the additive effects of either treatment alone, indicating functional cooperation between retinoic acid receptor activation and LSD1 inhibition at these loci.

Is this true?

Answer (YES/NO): YES